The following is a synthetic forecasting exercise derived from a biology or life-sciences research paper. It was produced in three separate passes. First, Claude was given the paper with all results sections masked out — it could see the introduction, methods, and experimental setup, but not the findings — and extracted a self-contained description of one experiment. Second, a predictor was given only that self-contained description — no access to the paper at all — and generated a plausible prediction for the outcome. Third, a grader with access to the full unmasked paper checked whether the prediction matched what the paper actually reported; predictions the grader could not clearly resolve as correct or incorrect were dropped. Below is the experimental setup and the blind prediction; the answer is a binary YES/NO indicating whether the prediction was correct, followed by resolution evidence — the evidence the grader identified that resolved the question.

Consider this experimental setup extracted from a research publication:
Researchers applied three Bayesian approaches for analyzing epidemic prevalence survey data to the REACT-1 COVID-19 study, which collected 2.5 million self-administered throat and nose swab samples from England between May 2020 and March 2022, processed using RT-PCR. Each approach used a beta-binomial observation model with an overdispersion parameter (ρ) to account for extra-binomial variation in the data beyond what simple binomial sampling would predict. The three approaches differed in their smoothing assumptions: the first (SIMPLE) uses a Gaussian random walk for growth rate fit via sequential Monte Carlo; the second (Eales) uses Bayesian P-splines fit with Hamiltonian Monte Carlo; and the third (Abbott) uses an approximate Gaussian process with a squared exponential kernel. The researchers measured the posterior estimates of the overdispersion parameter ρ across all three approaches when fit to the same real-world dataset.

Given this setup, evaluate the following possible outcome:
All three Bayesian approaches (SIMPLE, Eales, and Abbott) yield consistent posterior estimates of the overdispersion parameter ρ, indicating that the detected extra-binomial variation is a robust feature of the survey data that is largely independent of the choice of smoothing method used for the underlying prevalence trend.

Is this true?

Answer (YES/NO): YES